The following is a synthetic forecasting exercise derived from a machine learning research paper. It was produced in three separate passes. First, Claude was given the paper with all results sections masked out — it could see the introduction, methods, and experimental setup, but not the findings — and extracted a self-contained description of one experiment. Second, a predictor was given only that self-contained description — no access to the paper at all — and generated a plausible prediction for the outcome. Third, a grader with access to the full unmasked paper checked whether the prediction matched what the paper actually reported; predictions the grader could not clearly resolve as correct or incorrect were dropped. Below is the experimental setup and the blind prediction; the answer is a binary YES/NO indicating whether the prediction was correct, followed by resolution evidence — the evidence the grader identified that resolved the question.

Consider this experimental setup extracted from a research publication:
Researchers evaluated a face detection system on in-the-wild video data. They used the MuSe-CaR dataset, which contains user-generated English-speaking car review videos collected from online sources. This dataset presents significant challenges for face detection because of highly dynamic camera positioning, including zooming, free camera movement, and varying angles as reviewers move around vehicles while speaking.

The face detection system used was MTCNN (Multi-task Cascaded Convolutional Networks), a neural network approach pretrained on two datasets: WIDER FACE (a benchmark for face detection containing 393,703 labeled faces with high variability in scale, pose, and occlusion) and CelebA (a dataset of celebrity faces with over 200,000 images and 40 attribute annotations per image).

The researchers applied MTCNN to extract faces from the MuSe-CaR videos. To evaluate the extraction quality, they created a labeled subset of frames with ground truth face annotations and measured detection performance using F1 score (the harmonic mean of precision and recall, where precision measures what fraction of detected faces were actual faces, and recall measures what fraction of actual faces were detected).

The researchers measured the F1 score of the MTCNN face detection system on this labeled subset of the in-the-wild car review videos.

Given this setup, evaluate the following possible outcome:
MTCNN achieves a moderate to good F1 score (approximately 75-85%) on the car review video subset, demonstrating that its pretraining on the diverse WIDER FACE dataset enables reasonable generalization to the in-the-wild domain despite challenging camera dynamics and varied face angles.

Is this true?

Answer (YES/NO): NO